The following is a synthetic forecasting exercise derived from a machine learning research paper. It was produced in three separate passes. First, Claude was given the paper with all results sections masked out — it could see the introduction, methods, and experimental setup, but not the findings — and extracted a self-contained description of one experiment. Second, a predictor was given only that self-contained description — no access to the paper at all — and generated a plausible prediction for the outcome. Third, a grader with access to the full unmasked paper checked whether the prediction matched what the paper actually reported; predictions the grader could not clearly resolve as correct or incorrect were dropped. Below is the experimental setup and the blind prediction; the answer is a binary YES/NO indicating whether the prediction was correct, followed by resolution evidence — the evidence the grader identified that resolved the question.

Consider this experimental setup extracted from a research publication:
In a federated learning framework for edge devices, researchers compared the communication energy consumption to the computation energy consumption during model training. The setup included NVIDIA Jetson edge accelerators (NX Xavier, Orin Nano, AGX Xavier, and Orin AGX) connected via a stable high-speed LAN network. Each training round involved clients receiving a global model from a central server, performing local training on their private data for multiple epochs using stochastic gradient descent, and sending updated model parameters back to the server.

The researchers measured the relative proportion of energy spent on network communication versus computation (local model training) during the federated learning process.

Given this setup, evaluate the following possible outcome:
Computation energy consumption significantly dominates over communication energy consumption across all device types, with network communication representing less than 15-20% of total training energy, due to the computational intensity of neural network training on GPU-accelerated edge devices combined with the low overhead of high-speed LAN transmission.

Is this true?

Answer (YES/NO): NO